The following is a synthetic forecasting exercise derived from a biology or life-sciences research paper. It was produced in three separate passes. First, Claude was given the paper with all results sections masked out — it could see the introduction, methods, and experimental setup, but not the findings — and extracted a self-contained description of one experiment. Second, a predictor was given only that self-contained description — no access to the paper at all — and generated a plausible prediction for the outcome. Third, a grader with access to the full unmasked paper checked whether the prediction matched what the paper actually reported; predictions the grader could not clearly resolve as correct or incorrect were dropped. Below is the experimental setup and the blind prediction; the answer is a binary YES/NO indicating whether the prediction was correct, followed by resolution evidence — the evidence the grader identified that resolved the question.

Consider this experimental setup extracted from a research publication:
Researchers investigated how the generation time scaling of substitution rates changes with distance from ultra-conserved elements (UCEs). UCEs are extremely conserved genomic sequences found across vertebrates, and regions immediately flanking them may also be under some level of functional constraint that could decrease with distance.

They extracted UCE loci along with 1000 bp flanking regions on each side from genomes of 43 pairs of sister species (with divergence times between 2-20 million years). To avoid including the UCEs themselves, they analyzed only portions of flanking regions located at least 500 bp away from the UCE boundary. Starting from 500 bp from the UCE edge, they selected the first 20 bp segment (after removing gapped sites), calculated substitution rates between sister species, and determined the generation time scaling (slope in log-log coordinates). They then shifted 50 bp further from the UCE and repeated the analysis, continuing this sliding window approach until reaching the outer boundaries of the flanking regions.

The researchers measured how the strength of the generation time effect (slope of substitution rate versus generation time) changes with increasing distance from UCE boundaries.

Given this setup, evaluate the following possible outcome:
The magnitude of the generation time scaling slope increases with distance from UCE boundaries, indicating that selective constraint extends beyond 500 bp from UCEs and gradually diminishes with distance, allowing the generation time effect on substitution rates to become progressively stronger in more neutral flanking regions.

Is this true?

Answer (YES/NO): YES